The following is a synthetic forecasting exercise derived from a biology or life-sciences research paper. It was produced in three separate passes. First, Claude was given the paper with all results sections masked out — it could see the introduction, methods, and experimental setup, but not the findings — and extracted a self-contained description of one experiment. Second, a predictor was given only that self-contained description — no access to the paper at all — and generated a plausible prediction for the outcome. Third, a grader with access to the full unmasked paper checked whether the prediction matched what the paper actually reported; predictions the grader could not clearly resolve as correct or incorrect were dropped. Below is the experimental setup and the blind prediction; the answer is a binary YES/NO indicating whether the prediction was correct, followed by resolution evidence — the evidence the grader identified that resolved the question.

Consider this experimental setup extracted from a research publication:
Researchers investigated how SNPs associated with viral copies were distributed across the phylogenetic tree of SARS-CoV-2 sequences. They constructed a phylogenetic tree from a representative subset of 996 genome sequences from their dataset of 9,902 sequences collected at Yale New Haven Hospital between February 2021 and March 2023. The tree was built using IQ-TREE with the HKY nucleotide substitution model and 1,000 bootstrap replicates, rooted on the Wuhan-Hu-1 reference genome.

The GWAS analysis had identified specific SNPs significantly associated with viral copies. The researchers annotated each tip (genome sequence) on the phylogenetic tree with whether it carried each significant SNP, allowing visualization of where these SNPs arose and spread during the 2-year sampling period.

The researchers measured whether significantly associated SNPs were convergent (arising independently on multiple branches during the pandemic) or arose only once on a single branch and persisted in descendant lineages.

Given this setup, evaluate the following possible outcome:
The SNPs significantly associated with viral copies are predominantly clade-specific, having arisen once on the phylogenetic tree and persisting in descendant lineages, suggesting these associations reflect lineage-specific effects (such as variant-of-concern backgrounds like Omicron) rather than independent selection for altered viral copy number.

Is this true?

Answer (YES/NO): YES